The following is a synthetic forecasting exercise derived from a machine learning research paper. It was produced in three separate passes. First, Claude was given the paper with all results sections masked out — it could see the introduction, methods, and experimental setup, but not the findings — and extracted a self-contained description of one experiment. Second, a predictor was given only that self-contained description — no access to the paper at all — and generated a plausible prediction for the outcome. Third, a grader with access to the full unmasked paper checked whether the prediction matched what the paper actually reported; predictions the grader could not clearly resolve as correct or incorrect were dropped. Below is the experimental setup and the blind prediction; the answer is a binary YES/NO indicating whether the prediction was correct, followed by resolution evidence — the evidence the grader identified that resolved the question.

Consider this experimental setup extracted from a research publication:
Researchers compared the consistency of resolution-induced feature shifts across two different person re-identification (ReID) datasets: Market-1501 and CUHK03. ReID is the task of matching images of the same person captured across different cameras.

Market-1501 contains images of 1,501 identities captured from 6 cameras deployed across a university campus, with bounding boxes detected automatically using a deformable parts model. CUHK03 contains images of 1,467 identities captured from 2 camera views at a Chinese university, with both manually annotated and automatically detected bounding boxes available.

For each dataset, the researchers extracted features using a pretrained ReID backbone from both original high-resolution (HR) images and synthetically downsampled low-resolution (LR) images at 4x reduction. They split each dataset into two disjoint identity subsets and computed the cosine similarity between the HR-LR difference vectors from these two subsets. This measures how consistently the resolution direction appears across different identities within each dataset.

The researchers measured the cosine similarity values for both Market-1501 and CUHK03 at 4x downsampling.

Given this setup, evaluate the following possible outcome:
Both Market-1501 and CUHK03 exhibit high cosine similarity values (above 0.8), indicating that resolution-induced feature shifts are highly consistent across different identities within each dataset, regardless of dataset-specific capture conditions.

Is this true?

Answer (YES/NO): YES